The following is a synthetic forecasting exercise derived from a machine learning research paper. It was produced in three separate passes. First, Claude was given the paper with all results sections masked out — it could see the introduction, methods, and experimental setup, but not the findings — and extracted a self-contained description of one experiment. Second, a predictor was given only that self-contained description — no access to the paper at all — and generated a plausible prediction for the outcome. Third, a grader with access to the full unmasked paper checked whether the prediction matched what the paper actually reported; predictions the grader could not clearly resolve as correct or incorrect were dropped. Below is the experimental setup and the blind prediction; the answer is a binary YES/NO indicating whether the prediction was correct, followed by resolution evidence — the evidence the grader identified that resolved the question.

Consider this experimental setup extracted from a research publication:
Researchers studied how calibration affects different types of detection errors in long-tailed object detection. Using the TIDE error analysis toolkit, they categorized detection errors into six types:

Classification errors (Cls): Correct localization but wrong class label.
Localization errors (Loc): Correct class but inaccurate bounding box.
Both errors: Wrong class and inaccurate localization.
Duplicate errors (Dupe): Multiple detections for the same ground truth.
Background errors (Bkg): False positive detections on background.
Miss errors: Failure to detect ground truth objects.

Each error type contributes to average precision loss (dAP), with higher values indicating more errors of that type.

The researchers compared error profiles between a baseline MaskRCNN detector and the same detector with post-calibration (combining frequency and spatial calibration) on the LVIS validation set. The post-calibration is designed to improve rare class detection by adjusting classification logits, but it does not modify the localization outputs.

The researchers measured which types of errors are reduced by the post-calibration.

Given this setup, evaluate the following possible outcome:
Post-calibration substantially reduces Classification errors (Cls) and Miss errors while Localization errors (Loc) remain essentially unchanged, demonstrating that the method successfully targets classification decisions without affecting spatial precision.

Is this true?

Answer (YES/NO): NO